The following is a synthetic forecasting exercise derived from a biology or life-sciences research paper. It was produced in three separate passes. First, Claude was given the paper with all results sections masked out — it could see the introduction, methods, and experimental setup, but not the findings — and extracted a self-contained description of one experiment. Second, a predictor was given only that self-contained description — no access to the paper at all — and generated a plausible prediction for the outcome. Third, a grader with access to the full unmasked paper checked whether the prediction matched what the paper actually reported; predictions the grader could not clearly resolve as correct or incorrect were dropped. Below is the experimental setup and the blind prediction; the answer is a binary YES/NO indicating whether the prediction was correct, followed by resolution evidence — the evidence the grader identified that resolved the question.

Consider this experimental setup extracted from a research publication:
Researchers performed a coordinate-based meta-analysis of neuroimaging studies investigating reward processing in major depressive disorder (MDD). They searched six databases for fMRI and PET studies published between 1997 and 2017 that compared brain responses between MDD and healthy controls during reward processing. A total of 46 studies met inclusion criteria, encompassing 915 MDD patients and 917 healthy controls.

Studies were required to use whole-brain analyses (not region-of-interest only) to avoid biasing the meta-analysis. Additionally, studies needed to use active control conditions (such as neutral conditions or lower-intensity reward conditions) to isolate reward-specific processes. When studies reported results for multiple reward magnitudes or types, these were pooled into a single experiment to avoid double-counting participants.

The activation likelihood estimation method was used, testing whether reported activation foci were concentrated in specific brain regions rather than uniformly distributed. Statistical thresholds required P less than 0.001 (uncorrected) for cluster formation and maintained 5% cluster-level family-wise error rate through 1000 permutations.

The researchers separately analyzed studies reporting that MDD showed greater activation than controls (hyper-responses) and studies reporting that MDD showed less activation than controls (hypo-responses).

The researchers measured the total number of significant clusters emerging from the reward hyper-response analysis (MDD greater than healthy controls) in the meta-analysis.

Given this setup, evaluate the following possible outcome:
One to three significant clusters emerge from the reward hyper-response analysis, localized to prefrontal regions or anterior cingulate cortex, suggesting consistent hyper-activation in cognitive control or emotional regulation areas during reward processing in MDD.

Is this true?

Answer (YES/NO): YES